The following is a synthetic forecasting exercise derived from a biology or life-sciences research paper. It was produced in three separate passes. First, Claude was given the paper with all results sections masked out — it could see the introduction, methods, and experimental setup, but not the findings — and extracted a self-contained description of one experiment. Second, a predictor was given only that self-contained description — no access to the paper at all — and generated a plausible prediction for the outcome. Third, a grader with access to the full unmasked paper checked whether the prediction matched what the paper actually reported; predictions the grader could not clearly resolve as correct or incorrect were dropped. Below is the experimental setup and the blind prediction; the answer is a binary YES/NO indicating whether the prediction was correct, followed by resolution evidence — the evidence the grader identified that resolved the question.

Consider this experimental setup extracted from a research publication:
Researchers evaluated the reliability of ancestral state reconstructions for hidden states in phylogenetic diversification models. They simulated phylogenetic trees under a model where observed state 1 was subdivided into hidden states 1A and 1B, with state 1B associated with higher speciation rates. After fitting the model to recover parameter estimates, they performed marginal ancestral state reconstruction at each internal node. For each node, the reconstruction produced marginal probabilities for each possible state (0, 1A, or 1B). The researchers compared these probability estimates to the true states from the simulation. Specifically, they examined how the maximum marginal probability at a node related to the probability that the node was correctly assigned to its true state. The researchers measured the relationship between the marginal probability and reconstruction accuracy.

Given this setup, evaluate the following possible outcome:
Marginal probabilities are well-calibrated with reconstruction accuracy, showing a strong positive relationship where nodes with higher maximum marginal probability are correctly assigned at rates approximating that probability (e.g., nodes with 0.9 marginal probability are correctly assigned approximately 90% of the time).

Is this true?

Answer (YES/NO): NO